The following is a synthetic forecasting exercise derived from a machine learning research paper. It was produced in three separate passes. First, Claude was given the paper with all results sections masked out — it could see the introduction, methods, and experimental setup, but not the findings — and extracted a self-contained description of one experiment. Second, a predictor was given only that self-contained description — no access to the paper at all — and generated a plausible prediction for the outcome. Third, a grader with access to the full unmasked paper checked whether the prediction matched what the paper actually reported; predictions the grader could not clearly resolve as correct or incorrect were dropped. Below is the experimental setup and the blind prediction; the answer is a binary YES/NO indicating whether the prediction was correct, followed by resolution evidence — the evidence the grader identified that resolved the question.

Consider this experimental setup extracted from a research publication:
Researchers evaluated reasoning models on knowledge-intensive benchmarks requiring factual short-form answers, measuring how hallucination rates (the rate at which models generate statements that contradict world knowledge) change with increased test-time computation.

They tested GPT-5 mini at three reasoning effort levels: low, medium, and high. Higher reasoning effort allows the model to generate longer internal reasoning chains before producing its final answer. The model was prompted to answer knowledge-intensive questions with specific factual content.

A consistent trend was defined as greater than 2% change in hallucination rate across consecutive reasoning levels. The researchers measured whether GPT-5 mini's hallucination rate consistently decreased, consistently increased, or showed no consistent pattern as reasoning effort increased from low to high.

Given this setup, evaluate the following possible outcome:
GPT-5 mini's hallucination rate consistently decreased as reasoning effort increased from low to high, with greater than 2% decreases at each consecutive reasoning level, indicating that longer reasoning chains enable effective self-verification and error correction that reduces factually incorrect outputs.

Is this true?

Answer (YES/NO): NO